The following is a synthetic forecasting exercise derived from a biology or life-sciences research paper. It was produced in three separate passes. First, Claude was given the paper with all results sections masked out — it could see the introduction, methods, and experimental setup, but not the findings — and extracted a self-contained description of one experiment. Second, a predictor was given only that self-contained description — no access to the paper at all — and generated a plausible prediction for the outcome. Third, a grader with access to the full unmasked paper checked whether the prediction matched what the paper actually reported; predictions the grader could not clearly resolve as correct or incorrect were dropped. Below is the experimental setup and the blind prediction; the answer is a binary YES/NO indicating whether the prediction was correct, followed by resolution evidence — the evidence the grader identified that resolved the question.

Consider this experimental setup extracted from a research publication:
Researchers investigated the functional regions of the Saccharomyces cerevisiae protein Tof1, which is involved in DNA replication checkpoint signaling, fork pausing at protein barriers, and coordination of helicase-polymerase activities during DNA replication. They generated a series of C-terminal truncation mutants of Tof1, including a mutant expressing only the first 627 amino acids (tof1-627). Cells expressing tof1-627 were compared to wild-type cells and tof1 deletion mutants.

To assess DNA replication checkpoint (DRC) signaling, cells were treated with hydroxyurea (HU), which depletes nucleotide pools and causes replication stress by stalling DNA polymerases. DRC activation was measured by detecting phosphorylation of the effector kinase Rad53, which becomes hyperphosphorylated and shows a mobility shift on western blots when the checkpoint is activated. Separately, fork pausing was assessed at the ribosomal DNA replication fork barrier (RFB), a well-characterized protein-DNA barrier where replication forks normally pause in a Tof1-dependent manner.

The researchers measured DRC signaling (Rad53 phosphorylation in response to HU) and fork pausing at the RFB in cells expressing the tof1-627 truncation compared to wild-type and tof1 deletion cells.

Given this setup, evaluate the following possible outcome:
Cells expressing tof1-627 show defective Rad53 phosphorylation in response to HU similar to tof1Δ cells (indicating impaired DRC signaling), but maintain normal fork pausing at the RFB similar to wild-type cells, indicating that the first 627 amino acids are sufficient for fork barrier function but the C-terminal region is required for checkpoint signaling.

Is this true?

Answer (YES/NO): NO